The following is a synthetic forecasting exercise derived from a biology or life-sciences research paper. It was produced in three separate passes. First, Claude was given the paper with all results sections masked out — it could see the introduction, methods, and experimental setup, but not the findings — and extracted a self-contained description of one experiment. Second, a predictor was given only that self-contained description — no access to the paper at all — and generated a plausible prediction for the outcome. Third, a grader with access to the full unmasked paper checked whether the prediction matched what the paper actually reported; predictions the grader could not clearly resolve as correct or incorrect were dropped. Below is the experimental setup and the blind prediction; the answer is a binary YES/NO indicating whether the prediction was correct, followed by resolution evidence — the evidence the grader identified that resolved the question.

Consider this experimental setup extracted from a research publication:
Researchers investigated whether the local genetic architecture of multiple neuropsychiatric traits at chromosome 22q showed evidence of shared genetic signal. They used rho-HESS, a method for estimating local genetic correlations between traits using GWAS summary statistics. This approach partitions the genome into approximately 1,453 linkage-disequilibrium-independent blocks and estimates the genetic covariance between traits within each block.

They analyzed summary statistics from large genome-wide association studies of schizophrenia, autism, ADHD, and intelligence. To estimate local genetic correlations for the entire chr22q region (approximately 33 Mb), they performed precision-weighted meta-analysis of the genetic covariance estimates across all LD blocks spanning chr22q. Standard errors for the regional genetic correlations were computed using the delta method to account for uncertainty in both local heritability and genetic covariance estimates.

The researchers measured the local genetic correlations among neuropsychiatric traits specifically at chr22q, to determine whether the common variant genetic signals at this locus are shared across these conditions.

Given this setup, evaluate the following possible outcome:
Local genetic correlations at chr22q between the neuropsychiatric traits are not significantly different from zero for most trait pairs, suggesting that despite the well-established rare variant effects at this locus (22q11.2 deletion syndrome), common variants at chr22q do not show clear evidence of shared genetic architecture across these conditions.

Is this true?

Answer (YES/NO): NO